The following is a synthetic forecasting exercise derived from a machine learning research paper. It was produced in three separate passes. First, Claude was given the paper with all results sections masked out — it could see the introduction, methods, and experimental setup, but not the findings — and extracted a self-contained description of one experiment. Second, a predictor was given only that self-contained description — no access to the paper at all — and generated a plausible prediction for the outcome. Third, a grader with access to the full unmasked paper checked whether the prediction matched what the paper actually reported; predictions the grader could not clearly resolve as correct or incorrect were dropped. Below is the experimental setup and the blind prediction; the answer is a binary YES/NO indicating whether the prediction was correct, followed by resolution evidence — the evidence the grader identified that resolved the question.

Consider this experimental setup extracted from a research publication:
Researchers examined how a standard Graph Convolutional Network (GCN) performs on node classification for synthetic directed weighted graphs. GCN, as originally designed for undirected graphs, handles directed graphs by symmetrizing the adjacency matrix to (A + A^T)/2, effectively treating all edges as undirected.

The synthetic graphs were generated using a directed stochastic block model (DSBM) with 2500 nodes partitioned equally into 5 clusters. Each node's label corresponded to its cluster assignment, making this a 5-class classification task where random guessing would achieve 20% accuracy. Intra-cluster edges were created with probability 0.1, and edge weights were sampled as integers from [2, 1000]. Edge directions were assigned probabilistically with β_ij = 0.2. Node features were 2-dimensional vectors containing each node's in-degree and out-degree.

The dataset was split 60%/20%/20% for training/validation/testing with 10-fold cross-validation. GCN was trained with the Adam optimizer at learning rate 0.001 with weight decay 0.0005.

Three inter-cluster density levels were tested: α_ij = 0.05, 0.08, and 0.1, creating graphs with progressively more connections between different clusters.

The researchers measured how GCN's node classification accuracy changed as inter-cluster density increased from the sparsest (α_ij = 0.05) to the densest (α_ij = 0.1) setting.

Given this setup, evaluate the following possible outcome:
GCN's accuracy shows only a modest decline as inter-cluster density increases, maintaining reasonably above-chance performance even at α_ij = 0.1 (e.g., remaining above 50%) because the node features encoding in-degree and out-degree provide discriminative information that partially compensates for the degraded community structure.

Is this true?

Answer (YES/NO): NO